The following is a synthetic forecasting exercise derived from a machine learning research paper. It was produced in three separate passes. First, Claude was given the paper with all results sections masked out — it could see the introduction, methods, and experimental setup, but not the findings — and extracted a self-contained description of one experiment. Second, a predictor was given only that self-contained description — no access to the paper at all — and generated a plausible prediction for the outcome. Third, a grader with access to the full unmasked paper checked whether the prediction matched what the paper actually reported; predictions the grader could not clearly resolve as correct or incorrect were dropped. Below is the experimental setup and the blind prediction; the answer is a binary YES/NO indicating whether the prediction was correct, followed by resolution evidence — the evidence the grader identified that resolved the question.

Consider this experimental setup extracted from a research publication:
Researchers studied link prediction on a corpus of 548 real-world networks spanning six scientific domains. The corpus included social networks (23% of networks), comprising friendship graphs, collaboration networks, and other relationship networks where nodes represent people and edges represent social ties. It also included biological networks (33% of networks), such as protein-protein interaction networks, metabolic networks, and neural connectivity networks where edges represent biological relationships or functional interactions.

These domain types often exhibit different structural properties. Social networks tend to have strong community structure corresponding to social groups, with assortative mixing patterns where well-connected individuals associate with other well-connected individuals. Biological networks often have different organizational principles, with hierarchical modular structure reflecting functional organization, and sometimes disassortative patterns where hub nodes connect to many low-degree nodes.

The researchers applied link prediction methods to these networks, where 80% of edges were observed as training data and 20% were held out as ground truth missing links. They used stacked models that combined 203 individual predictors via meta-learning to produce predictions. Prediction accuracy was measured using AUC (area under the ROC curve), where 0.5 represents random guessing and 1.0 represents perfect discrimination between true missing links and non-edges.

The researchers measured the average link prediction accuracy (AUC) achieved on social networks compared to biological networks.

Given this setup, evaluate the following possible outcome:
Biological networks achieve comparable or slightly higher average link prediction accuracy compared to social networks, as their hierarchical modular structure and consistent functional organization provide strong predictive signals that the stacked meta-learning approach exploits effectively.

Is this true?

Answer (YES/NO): NO